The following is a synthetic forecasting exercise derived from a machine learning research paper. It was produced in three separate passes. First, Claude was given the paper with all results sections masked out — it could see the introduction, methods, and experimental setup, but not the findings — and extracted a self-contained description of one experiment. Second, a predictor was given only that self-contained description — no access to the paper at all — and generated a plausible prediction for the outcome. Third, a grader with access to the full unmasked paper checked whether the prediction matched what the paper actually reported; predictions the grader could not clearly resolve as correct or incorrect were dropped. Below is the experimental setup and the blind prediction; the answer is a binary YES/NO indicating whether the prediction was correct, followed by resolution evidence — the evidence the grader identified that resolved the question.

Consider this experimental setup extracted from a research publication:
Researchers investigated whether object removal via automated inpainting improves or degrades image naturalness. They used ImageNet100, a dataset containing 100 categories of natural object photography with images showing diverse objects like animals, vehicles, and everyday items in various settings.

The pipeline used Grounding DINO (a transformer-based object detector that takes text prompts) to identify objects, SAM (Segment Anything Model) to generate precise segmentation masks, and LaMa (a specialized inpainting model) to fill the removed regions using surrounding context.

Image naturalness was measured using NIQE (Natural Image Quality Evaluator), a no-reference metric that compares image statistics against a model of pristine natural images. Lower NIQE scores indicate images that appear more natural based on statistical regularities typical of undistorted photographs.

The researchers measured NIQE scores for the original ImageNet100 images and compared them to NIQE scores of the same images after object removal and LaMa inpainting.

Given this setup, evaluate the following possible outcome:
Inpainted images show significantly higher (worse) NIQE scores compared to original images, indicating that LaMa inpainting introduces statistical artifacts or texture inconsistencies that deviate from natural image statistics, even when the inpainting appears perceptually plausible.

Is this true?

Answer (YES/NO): NO